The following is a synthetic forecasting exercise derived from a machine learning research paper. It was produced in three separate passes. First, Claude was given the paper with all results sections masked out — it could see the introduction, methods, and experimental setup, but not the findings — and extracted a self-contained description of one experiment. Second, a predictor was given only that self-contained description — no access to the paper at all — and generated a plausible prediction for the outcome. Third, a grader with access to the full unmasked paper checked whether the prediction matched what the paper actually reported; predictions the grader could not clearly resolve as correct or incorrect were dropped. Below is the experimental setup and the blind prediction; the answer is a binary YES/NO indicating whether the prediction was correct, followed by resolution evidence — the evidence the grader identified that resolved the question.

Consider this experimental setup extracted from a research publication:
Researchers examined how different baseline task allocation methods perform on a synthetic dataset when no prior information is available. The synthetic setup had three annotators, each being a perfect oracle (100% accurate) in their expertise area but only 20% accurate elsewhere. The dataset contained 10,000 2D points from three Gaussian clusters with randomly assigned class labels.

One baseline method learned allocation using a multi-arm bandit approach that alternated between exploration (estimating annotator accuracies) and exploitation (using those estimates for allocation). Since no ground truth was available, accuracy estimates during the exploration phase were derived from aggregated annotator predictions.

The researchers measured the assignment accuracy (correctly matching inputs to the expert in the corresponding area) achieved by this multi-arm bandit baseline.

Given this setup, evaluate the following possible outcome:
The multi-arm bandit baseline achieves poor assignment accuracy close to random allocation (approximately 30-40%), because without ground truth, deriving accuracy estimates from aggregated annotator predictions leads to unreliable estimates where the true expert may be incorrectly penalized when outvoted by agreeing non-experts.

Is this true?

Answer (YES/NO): YES